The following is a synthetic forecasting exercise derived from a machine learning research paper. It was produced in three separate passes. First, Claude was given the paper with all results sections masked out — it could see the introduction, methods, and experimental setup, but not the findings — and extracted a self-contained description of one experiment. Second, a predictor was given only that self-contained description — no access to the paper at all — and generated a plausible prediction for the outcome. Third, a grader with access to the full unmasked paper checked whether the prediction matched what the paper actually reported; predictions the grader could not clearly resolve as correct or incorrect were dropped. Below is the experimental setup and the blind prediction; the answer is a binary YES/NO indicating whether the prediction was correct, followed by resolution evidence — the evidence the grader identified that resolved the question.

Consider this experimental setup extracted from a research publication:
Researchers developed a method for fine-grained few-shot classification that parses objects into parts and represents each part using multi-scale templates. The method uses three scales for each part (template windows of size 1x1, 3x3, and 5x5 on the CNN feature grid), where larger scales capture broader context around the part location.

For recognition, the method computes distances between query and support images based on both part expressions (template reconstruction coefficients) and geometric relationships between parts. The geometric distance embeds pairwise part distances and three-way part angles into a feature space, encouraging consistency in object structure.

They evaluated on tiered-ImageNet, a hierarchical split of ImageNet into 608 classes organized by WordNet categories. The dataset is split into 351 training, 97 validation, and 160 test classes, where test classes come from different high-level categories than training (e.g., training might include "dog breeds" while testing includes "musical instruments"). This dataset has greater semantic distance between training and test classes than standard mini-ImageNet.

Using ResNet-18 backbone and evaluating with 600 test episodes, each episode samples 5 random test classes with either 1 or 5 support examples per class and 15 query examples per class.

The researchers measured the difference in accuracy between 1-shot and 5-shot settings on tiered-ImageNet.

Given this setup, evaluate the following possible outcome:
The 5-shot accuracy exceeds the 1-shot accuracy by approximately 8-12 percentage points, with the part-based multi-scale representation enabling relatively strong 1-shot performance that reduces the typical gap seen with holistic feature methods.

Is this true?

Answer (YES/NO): NO